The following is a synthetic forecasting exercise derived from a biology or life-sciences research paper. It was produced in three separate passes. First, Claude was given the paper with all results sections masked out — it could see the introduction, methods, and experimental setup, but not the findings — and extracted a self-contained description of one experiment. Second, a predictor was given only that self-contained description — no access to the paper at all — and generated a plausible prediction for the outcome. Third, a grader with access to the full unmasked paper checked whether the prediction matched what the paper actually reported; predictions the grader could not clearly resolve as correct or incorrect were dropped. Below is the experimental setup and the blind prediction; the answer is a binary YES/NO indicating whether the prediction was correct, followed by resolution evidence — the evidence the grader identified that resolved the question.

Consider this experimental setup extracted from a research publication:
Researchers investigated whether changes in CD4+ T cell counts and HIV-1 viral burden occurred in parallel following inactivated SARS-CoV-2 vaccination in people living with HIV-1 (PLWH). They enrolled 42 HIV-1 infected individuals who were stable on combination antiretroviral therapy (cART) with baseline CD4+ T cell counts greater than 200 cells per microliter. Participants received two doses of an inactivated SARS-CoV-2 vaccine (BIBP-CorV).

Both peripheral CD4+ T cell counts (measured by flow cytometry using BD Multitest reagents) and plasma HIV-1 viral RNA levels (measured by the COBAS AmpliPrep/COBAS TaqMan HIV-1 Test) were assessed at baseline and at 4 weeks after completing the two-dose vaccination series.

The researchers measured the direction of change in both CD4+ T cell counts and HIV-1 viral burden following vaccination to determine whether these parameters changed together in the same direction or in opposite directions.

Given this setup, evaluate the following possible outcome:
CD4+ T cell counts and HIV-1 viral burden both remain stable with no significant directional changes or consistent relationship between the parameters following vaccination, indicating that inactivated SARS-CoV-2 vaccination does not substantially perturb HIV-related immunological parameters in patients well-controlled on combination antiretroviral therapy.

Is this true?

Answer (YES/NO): NO